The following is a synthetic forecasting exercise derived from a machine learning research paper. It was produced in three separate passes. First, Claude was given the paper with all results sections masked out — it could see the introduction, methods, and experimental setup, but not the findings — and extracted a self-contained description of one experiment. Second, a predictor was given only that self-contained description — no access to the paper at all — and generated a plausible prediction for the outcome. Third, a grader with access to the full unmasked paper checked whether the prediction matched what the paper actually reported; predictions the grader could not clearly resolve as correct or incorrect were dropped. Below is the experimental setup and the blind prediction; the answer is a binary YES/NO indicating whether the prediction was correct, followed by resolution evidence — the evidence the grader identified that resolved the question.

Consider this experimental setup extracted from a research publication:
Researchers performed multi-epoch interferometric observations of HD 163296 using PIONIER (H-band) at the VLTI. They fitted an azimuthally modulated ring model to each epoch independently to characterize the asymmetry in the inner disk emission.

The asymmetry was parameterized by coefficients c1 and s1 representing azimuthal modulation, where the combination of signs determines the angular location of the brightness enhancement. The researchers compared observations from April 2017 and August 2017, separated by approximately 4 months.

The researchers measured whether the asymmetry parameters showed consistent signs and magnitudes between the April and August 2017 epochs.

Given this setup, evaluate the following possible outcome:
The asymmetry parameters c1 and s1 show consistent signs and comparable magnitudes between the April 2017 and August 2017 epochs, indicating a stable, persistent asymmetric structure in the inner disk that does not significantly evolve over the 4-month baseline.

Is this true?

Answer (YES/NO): NO